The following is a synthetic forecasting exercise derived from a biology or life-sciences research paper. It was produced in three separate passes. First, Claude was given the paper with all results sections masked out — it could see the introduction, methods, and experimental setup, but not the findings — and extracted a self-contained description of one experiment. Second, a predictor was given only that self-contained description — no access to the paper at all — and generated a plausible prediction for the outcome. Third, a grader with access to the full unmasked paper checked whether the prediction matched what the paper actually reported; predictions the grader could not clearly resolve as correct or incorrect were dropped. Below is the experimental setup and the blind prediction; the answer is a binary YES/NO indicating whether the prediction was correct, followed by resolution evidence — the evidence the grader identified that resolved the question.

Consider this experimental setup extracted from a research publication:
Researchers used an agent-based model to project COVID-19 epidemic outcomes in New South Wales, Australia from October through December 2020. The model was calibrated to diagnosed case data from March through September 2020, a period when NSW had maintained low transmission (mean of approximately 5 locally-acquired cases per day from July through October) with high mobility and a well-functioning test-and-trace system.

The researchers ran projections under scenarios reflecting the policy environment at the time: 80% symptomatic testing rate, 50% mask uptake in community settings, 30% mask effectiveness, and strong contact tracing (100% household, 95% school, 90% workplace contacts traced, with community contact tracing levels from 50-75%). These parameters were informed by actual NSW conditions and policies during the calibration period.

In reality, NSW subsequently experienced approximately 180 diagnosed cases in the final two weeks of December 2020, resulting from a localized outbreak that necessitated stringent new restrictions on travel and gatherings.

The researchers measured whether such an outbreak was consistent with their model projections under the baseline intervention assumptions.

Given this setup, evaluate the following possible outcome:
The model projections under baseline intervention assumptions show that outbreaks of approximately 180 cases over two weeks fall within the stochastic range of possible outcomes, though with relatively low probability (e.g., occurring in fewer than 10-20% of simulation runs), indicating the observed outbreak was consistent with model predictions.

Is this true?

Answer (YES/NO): YES